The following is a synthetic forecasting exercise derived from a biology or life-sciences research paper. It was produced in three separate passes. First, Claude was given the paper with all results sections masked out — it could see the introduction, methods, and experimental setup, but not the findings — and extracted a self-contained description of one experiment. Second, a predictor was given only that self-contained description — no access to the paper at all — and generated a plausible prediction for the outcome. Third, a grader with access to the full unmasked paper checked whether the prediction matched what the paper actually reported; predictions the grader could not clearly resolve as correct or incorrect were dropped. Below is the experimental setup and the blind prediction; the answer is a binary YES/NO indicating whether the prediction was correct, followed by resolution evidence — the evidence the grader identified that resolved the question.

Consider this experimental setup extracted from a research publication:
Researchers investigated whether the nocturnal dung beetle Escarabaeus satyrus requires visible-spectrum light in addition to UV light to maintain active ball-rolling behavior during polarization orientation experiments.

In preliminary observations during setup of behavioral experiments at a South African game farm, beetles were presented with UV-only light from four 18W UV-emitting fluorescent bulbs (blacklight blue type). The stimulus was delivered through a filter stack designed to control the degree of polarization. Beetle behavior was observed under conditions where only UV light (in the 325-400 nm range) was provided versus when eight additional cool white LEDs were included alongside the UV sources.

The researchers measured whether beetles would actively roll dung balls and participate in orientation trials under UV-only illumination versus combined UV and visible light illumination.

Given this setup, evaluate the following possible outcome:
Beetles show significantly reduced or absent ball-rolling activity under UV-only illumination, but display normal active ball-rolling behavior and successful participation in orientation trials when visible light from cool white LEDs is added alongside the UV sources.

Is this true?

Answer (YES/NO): YES